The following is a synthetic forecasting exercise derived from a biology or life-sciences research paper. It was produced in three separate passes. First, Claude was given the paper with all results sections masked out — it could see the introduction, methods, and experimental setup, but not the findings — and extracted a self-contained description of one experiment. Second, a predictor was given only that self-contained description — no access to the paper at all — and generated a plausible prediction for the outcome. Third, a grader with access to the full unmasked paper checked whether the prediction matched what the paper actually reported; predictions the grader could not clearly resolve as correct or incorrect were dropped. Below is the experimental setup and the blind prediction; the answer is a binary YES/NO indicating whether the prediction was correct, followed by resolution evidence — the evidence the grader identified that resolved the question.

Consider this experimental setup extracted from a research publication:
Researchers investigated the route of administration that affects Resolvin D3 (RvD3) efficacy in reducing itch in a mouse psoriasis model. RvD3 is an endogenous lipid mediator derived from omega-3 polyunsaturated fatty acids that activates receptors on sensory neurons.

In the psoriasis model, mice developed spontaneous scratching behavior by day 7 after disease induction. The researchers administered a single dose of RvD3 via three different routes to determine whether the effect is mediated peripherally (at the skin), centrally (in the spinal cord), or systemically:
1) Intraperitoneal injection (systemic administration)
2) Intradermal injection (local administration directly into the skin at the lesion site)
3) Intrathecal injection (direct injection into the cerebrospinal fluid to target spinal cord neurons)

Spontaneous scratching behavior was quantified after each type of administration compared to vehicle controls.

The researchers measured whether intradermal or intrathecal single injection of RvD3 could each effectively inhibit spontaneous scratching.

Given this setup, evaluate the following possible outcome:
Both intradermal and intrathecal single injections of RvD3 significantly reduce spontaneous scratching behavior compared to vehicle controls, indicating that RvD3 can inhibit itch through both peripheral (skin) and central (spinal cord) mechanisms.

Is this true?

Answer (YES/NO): YES